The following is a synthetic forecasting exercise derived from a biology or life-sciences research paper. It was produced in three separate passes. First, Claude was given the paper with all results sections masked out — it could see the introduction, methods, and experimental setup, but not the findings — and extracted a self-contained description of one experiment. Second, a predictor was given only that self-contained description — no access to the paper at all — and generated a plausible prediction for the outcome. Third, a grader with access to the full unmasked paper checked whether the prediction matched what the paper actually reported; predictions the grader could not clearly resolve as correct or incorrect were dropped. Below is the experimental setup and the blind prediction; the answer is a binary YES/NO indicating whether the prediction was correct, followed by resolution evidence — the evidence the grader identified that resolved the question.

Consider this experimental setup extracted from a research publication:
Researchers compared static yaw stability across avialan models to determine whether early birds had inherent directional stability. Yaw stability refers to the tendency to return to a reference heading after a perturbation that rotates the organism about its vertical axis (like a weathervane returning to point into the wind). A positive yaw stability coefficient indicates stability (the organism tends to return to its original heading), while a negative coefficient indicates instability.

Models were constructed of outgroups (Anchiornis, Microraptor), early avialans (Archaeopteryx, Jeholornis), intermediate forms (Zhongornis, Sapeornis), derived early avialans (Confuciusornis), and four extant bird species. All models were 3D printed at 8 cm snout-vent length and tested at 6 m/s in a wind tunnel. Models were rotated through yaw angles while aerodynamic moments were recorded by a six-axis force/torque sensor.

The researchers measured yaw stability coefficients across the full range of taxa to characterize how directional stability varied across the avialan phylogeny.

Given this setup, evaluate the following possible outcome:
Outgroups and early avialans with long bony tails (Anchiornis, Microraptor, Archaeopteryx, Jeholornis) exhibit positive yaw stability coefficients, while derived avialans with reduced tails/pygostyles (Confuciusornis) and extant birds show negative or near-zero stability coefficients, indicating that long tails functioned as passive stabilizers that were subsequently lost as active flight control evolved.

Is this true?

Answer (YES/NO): NO